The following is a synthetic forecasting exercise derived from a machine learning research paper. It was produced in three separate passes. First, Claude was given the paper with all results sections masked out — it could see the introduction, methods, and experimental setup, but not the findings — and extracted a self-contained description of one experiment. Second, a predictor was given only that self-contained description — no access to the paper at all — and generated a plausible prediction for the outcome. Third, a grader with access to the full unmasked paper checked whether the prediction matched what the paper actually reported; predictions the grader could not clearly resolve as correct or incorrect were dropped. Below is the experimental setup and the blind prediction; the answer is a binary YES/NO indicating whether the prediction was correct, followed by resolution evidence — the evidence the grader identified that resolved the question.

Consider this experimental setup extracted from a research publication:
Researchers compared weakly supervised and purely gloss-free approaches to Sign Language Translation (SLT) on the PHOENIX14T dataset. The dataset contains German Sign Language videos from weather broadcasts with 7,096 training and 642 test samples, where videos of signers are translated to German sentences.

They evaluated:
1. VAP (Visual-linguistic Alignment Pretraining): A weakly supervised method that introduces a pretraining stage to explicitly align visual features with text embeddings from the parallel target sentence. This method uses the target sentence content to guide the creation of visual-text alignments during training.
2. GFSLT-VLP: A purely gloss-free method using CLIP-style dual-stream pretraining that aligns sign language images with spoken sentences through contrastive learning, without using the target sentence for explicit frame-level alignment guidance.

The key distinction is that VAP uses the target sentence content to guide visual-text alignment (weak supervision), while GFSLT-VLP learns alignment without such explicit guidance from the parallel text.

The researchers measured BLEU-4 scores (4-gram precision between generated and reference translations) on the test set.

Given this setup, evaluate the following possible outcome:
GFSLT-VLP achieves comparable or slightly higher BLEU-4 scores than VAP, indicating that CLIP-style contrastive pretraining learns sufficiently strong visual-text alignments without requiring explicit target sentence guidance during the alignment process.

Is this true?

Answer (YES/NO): NO